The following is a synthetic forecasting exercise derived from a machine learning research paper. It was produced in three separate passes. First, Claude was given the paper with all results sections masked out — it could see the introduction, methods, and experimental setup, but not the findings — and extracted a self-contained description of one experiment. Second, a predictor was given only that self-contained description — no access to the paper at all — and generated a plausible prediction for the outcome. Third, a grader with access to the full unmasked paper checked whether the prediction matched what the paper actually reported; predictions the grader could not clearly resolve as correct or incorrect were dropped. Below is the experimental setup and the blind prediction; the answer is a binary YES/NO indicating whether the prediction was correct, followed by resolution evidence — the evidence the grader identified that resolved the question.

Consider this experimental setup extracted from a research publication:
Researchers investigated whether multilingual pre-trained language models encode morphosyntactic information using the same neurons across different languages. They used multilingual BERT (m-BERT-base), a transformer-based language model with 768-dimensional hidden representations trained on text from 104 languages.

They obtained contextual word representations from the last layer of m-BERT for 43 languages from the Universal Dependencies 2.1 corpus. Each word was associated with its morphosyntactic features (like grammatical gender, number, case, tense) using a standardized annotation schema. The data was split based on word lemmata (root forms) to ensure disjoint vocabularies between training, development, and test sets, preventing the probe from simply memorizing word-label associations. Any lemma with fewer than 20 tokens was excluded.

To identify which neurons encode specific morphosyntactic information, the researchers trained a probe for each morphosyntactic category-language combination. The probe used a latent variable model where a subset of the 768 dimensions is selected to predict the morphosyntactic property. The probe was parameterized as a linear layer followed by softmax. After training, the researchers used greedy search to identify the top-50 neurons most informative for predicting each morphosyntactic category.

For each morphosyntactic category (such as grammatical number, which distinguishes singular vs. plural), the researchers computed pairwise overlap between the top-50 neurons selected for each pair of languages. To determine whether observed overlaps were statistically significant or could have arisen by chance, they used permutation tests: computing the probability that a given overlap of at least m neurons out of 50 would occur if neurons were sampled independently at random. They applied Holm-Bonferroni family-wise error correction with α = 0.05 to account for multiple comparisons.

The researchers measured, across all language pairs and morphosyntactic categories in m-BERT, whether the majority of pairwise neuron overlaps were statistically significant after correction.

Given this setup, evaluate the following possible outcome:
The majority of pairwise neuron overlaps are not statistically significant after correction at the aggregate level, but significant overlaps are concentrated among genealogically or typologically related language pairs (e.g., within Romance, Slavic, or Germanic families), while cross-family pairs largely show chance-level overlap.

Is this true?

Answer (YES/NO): NO